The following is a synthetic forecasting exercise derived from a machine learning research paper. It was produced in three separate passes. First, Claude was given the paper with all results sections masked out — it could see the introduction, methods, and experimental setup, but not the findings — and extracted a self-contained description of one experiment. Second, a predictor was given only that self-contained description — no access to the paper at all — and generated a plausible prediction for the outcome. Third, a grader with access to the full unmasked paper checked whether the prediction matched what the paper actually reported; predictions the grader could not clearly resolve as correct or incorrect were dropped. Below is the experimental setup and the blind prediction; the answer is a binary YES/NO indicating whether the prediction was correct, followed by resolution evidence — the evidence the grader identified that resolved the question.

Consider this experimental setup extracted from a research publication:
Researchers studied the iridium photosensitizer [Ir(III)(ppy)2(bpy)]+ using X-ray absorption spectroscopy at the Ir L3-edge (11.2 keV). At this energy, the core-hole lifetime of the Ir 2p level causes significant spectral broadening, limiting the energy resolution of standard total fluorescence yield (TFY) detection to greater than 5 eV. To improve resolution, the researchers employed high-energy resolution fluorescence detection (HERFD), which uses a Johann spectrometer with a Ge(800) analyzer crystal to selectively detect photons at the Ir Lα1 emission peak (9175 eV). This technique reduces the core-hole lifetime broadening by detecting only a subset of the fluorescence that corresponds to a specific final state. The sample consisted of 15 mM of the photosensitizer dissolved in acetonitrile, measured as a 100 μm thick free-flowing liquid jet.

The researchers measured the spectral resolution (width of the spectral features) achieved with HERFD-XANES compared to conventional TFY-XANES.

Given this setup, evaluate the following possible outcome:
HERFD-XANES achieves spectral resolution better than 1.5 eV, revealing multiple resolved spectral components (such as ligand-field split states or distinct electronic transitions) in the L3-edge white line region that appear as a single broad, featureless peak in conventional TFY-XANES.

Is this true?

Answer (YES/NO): NO